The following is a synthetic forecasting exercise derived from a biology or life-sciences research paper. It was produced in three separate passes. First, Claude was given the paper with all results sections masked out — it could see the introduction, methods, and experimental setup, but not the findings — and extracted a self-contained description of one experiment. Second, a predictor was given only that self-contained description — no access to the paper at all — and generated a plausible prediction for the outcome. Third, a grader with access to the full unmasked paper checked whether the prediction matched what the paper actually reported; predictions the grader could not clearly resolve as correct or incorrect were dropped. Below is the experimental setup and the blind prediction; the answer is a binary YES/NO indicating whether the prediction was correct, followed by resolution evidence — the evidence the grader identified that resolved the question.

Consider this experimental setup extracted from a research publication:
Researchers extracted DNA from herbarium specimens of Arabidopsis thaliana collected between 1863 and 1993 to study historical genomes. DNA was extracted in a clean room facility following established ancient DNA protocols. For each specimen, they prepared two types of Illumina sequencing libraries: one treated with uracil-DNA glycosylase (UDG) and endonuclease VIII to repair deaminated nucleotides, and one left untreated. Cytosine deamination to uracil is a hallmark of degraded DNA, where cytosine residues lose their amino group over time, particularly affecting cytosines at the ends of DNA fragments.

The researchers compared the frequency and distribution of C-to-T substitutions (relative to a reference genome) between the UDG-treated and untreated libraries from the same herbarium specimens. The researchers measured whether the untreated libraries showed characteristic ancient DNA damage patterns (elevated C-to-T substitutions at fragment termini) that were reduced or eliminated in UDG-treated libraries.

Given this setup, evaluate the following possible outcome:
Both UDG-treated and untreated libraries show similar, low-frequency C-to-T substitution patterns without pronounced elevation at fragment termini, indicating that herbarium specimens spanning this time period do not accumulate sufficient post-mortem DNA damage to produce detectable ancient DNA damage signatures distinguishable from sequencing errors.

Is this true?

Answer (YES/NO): NO